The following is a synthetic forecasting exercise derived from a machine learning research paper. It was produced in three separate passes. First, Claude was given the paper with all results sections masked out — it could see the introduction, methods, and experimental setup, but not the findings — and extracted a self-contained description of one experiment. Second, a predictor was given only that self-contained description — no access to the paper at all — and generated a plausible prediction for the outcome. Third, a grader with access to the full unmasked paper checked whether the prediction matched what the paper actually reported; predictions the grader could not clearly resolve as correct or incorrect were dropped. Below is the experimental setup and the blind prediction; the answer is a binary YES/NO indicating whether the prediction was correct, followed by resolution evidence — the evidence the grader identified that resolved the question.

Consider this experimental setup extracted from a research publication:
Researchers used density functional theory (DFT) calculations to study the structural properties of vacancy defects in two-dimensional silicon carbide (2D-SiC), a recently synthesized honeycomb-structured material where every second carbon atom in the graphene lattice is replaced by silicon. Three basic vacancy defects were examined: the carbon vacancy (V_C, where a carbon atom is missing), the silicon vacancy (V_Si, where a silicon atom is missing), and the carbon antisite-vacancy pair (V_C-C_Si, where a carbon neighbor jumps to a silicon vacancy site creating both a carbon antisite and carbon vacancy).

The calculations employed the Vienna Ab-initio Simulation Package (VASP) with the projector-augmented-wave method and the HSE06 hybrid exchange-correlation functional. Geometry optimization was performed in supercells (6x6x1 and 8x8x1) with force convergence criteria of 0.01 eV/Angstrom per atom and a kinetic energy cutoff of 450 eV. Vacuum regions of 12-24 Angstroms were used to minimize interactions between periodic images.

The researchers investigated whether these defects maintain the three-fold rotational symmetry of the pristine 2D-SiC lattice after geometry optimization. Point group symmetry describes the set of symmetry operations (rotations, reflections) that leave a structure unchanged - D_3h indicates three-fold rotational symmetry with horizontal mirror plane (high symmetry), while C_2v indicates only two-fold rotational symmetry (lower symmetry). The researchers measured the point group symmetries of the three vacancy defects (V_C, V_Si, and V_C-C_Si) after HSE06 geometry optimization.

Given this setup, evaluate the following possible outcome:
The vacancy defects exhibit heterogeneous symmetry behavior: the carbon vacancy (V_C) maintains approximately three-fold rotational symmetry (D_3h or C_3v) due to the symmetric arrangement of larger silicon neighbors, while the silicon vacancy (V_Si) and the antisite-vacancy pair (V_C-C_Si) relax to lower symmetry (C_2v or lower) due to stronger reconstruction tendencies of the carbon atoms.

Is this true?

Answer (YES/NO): NO